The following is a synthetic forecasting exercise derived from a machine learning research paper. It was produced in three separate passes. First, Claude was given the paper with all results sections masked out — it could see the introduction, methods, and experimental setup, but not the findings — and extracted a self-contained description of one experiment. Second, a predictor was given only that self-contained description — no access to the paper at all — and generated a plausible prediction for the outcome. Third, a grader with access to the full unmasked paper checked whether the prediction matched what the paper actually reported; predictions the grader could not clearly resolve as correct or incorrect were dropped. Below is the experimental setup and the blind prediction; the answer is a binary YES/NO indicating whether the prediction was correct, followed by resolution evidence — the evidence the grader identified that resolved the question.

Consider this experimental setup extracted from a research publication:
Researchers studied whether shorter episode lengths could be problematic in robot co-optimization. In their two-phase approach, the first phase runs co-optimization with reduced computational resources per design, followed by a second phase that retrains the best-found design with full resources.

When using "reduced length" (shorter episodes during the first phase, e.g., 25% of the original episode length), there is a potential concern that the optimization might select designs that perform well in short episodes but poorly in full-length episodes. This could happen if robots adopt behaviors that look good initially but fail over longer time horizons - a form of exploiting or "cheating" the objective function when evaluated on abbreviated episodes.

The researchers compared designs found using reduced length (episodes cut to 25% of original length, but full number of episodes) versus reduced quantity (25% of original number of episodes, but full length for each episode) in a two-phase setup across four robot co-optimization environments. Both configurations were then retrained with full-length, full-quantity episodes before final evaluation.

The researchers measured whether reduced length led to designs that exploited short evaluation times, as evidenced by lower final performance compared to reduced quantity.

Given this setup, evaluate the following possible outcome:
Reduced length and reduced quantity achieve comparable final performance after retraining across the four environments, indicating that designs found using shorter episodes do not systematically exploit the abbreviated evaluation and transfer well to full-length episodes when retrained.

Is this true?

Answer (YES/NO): NO